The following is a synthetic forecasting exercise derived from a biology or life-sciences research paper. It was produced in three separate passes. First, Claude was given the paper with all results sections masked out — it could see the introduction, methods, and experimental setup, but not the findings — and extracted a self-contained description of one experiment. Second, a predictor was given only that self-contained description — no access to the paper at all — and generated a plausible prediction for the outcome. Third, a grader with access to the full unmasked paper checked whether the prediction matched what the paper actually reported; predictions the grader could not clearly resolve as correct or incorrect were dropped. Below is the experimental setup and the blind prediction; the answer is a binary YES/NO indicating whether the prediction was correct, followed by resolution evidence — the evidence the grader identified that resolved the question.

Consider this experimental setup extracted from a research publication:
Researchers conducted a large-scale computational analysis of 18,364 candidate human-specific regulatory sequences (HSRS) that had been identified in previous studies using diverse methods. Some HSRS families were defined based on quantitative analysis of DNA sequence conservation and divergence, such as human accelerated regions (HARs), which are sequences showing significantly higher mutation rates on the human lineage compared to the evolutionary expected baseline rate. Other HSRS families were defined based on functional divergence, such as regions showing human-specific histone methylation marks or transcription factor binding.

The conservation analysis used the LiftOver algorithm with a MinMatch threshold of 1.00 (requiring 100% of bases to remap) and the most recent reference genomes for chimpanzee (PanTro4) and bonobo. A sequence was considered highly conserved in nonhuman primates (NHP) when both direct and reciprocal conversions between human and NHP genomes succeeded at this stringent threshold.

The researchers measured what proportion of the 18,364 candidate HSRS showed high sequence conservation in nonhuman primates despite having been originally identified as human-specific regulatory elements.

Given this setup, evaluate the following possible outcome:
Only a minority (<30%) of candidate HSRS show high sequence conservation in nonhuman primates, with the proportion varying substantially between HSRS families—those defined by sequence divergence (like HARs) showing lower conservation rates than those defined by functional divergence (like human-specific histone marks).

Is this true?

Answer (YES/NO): NO